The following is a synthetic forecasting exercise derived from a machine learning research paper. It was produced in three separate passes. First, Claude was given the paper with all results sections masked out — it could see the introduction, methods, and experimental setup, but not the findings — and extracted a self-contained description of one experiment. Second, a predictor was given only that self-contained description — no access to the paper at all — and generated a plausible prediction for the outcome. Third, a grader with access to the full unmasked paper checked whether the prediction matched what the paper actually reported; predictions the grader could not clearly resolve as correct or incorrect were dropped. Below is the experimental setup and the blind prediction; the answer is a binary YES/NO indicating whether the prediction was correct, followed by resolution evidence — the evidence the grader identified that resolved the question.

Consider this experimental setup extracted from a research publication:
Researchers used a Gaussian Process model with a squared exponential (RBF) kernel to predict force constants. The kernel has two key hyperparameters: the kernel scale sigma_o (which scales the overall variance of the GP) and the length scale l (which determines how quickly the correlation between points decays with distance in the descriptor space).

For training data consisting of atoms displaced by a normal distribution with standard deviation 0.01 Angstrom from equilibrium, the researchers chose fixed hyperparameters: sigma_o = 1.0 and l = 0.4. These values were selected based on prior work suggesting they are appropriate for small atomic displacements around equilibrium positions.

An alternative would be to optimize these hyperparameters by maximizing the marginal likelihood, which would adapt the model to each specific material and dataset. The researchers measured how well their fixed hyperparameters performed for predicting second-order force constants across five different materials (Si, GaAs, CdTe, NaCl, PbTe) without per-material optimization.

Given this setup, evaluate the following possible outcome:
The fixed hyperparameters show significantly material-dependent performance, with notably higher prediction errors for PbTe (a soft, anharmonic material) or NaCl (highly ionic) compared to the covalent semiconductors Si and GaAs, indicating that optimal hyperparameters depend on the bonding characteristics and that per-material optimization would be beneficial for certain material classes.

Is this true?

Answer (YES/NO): NO